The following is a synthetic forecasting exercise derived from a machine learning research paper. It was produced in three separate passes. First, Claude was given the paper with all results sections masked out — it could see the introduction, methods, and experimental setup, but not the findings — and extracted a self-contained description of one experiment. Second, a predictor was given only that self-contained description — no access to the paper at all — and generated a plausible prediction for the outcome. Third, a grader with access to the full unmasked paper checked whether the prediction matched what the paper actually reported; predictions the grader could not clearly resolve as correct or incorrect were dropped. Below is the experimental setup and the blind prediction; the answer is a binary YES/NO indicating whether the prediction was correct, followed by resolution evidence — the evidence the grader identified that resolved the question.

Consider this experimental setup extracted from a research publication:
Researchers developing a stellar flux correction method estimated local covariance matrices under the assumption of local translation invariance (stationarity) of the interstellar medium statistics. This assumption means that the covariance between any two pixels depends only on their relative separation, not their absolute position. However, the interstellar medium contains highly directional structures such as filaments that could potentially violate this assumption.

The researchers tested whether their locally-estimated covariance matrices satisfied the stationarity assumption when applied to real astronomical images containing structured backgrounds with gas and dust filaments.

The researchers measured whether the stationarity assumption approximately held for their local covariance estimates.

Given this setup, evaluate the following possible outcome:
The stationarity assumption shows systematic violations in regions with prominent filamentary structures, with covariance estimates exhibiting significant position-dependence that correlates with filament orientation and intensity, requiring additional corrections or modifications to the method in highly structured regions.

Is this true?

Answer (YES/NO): NO